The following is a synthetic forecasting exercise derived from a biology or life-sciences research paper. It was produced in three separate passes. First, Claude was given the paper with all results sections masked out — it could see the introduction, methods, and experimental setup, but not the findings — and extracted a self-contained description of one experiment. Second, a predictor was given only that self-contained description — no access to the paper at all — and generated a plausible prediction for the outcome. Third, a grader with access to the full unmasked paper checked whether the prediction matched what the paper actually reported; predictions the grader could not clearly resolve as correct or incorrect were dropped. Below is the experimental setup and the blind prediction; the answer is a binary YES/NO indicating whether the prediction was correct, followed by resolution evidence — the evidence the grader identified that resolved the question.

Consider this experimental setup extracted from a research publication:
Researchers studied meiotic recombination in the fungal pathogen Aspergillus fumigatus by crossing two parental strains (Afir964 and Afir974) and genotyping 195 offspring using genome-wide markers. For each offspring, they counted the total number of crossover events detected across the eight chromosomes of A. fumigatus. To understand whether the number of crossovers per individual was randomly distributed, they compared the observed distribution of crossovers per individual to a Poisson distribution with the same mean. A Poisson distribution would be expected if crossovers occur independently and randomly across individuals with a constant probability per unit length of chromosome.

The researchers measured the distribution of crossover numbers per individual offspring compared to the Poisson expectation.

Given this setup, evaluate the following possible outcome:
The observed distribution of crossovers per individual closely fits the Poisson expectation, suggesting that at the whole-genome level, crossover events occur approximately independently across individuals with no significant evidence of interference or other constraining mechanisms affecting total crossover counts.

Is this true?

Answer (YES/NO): NO